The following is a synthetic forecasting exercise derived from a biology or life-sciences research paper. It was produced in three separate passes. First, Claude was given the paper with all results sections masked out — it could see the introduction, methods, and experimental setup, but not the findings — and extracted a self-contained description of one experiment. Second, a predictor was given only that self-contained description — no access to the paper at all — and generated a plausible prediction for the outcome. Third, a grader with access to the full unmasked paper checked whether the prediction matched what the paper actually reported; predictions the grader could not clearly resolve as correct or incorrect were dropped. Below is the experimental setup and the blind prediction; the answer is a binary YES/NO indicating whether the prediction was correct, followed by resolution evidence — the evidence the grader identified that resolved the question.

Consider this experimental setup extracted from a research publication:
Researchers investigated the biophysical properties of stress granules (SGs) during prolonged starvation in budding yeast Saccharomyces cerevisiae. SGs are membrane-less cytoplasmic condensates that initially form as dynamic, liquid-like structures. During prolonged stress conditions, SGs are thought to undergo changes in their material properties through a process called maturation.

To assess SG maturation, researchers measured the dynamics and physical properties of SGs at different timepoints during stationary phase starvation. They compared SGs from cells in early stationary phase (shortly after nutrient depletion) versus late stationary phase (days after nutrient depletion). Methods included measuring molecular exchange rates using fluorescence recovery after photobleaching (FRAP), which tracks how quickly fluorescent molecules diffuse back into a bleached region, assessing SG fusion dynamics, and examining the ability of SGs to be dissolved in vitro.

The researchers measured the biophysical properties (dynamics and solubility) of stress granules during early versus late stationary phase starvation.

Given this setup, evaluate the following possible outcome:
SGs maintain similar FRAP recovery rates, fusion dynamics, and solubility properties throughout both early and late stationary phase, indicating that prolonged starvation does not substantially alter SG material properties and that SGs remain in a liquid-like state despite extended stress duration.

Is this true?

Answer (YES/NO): NO